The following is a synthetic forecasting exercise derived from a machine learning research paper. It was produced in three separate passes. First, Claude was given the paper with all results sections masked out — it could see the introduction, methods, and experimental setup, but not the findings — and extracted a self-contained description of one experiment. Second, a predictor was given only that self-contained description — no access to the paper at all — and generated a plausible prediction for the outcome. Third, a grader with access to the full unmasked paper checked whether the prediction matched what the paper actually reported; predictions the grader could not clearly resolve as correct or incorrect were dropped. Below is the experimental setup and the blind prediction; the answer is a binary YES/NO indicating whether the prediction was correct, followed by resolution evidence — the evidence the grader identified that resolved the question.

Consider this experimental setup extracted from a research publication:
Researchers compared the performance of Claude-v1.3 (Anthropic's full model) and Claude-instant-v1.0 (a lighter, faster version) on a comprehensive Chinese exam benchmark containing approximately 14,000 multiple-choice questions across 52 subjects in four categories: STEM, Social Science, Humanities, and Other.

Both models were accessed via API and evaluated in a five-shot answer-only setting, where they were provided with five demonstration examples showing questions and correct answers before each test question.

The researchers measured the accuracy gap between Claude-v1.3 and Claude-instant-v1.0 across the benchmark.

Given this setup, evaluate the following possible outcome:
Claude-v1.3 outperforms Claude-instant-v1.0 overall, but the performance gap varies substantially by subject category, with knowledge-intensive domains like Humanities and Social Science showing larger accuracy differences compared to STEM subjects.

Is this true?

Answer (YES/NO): NO